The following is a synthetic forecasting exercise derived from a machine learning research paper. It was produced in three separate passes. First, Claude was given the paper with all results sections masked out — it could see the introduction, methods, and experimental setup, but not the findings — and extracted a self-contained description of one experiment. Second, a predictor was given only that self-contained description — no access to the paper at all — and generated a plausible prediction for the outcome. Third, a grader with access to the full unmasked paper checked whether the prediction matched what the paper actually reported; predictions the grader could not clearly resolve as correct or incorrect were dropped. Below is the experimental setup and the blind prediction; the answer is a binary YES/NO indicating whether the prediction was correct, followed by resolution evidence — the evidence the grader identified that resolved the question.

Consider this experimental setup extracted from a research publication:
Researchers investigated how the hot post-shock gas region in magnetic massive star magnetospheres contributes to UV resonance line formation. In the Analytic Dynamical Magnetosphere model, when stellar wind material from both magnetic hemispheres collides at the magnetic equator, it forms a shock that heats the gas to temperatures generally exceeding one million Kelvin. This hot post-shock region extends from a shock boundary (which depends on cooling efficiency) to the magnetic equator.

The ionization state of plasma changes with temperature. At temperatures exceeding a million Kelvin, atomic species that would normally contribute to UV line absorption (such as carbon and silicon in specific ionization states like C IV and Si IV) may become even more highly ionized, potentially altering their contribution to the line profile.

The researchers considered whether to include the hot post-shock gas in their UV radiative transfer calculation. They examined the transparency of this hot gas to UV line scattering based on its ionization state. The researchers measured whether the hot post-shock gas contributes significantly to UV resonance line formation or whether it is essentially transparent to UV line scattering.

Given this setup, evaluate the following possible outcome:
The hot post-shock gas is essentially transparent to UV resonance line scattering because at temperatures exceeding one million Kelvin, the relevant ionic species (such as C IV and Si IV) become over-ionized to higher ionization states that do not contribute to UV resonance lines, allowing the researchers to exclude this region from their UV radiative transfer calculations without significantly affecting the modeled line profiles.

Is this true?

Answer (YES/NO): YES